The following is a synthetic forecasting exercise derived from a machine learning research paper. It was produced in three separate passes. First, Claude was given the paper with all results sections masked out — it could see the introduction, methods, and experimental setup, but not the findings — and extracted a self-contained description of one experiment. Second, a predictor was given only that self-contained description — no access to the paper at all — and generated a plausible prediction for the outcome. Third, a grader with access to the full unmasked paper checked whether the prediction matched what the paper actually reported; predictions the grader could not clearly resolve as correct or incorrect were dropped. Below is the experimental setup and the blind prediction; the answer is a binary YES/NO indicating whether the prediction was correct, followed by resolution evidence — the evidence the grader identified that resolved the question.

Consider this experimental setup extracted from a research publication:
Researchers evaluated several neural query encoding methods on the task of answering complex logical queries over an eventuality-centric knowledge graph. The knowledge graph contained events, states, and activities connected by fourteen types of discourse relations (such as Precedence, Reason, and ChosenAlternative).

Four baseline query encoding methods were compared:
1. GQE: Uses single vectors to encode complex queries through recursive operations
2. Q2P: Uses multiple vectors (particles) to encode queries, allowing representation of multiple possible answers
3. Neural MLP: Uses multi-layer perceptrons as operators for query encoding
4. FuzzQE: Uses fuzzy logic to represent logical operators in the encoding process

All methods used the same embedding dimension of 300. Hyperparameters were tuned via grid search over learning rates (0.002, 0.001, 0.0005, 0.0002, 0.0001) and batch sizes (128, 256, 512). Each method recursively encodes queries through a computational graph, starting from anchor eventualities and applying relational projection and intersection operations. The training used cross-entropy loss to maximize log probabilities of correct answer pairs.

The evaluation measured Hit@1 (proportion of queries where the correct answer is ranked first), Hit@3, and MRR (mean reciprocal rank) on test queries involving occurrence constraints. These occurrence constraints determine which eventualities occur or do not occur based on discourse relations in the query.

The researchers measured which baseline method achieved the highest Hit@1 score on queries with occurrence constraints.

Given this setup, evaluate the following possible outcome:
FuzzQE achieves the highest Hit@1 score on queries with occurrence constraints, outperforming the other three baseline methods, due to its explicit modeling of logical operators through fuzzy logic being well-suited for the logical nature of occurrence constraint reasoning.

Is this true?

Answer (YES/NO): NO